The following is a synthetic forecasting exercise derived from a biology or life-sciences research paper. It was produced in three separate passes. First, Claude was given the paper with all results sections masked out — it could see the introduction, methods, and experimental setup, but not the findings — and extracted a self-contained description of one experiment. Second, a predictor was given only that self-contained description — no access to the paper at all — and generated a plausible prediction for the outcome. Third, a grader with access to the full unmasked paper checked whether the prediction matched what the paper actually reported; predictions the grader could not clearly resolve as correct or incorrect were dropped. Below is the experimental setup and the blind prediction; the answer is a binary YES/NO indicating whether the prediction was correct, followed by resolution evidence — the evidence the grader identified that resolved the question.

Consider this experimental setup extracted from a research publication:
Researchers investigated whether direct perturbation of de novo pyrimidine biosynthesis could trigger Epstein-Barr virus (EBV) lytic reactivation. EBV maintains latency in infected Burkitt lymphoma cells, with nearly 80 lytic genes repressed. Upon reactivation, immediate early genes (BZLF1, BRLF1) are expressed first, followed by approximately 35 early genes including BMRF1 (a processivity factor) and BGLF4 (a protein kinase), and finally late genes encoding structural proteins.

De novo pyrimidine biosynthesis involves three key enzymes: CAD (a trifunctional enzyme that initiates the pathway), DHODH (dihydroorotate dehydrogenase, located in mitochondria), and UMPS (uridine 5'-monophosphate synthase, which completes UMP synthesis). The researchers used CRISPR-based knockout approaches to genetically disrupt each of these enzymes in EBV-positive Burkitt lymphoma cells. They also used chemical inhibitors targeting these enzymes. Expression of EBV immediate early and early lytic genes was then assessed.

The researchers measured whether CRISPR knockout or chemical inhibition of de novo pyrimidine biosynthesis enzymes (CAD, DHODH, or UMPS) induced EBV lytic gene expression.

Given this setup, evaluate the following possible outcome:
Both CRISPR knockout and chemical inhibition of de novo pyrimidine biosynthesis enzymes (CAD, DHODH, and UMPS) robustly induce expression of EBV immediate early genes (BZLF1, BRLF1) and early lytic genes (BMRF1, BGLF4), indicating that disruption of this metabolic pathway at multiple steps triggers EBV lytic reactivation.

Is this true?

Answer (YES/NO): NO